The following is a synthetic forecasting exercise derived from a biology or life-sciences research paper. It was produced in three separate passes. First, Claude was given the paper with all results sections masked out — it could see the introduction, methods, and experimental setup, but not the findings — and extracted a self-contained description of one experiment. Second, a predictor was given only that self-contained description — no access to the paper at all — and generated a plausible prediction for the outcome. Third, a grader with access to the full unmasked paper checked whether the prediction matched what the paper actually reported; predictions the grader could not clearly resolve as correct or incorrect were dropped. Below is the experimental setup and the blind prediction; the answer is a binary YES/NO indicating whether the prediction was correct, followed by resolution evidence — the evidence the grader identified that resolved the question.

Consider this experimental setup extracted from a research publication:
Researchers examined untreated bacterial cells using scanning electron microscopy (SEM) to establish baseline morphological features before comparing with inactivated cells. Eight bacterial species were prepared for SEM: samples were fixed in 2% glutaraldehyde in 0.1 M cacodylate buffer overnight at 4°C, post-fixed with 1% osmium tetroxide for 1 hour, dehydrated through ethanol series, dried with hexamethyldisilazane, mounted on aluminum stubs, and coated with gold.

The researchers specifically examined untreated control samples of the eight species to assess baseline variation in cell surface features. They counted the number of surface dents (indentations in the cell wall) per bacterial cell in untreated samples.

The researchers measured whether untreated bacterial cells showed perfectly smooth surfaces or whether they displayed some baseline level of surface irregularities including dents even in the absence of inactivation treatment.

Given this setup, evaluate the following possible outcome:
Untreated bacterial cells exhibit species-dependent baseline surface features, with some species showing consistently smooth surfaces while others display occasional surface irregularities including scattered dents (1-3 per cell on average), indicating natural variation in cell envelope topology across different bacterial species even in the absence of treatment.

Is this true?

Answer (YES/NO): NO